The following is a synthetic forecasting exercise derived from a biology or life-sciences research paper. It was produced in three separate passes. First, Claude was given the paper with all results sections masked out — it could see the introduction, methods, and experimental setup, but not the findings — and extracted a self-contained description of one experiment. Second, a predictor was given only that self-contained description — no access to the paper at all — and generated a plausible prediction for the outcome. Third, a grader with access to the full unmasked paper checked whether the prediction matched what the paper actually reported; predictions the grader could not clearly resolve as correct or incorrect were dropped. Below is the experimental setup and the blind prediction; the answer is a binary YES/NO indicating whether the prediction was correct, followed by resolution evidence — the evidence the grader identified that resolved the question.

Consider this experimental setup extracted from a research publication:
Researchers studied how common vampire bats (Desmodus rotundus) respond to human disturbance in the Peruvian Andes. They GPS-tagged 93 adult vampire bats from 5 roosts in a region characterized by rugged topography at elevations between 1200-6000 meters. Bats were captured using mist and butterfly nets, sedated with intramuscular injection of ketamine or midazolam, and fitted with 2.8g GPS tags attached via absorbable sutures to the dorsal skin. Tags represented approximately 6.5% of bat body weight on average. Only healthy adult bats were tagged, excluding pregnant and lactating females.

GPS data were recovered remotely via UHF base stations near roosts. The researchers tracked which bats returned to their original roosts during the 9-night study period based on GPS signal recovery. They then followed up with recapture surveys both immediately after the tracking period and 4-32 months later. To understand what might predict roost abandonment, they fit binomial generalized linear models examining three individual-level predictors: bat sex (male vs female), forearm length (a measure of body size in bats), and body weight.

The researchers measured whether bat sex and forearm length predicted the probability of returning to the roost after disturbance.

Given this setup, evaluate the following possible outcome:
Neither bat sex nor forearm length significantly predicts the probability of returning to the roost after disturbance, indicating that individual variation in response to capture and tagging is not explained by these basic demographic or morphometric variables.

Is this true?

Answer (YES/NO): NO